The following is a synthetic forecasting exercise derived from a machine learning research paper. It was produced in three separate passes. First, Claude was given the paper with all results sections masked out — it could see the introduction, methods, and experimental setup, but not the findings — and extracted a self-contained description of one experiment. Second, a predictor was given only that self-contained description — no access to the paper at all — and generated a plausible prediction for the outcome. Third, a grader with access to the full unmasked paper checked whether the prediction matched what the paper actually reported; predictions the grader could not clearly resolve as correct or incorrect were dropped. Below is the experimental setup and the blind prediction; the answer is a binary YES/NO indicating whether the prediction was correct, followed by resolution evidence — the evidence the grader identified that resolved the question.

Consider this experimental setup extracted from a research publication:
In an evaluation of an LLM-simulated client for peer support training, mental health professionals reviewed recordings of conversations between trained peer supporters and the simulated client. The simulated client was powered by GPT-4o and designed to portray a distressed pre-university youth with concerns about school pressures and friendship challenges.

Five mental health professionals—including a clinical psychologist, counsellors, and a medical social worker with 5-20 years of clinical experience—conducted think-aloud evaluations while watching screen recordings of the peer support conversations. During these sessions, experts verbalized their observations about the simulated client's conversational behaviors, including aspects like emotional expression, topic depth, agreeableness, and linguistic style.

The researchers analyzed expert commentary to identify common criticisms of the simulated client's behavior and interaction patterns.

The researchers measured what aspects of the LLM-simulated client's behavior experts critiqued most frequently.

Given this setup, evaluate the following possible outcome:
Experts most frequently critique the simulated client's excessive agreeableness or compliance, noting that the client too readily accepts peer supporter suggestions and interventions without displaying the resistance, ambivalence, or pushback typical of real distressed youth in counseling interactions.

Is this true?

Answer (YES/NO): YES